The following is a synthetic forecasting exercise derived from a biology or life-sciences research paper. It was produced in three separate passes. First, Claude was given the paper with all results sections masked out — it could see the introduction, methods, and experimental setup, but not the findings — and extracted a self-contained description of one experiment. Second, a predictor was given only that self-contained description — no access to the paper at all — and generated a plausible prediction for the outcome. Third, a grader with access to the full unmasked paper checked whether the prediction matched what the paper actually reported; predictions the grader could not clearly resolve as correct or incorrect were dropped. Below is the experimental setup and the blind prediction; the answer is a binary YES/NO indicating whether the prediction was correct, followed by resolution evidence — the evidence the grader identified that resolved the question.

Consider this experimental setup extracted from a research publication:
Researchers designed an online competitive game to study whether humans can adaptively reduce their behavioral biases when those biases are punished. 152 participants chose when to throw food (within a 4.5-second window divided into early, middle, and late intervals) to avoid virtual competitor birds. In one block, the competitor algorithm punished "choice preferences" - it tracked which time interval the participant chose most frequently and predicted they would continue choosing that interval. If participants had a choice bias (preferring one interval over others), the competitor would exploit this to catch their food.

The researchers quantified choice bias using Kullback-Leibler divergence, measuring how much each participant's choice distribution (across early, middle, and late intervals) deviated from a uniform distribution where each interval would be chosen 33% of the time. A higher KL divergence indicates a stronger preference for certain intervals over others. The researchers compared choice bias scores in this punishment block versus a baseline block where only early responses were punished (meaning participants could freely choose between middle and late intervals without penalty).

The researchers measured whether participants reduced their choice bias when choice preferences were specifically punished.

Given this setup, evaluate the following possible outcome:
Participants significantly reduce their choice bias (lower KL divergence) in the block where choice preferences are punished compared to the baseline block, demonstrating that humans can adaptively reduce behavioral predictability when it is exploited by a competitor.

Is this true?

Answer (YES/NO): YES